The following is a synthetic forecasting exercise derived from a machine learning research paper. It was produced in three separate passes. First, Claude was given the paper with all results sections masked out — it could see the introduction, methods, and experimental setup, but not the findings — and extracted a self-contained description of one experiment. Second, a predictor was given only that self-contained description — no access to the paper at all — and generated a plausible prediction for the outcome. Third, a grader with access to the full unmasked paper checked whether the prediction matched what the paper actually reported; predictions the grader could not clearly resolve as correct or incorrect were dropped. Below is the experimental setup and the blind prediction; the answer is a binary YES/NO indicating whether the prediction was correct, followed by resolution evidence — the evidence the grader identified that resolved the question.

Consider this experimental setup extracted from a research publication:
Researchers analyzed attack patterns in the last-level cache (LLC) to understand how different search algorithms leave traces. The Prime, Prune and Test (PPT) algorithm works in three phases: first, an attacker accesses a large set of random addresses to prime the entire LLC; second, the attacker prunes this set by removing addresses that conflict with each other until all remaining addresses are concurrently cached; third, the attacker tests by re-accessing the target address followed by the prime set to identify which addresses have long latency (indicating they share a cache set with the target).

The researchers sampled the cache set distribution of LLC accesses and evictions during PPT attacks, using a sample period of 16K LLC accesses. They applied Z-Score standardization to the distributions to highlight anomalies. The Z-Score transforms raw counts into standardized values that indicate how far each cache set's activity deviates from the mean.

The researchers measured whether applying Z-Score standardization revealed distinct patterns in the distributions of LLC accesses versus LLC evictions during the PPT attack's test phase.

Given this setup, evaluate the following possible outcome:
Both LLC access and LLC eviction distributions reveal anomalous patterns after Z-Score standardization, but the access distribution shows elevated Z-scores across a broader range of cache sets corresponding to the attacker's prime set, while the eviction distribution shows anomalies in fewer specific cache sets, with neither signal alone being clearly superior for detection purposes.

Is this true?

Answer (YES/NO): NO